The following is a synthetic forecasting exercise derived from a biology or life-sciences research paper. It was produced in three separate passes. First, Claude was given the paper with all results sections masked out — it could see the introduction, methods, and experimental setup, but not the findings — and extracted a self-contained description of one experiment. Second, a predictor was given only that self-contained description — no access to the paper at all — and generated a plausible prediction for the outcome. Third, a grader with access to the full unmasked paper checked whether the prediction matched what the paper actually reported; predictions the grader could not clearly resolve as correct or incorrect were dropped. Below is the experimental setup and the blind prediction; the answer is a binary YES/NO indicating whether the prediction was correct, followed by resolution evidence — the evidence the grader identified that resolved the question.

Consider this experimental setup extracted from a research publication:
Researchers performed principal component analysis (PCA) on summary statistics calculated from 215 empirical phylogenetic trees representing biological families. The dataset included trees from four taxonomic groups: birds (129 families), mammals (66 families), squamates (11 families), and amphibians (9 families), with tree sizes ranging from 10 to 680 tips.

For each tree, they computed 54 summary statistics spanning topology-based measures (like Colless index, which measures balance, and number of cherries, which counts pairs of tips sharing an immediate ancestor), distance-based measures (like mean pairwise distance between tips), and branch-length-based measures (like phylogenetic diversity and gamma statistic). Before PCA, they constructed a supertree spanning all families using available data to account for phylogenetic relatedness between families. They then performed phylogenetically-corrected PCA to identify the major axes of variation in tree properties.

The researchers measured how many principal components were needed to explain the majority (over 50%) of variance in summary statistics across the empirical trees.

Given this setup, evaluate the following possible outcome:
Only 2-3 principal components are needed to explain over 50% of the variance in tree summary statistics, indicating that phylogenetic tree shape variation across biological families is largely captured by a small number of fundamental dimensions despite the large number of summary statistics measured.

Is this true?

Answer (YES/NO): YES